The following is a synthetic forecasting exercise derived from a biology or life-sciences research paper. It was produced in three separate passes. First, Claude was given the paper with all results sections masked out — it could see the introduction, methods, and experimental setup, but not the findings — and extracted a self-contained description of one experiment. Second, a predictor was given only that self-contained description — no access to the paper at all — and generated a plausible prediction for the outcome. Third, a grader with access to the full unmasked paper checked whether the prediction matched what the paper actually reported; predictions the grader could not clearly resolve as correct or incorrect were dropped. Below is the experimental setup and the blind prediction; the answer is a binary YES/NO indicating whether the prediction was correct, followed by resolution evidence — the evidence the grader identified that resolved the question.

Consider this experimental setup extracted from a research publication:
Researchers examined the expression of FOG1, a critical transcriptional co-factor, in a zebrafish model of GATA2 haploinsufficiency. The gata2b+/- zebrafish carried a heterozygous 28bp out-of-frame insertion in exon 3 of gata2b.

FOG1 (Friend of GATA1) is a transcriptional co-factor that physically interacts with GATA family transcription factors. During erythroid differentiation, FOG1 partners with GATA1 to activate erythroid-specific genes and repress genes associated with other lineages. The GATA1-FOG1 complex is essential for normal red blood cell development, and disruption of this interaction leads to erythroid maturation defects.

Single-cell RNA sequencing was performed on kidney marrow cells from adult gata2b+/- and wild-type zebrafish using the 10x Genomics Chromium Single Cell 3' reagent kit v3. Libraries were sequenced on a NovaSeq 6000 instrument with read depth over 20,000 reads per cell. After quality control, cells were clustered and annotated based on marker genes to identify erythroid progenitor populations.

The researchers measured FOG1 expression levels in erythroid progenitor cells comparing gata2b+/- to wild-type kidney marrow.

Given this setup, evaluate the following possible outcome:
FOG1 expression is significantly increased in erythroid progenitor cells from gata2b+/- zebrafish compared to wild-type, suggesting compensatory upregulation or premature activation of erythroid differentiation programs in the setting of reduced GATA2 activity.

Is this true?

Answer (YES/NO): NO